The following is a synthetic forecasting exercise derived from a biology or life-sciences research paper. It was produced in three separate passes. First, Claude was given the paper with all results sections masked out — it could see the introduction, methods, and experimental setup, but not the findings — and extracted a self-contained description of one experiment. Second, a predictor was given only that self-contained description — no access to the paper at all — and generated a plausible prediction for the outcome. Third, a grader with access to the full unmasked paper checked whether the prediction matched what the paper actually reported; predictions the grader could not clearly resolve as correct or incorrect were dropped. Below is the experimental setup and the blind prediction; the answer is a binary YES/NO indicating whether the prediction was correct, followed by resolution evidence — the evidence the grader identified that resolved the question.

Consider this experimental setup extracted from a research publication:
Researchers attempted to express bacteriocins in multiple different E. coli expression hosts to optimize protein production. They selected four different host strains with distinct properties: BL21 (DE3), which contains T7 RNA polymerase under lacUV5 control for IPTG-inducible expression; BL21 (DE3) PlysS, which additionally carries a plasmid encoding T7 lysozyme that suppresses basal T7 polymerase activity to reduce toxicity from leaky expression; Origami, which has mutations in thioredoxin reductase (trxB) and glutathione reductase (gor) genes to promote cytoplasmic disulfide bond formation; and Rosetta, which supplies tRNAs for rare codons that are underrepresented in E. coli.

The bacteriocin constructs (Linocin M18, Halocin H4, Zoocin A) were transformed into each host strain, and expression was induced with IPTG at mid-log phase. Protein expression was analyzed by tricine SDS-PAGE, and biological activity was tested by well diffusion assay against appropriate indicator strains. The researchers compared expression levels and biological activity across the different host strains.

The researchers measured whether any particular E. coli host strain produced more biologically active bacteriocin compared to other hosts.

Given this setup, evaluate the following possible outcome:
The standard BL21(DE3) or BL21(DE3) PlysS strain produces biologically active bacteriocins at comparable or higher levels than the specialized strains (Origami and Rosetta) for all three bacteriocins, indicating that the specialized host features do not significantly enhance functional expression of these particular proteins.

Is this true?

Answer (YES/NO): NO